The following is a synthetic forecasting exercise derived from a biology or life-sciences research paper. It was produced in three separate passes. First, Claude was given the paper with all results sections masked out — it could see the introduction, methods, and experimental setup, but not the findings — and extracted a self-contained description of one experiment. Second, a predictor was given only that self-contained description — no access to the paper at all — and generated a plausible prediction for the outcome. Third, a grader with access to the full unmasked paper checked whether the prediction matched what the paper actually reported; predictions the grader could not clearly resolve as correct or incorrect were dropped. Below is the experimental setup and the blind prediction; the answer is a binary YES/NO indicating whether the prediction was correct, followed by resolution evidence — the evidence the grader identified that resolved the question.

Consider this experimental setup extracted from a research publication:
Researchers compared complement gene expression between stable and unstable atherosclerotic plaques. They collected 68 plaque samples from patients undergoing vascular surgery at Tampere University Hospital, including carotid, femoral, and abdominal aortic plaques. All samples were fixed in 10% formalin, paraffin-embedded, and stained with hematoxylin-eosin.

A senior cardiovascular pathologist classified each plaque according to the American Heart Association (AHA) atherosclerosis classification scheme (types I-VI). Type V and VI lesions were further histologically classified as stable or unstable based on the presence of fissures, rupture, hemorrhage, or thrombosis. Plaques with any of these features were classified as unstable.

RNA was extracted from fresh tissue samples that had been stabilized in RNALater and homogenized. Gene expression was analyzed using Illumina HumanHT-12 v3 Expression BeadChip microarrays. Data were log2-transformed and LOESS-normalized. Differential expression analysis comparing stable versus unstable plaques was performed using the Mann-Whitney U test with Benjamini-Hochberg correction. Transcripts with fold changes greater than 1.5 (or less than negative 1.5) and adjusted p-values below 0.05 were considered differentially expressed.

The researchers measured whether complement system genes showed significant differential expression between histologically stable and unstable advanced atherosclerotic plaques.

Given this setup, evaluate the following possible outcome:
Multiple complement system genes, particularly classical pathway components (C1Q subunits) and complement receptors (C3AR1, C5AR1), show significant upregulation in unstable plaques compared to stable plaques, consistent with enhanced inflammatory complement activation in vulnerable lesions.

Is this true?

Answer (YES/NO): NO